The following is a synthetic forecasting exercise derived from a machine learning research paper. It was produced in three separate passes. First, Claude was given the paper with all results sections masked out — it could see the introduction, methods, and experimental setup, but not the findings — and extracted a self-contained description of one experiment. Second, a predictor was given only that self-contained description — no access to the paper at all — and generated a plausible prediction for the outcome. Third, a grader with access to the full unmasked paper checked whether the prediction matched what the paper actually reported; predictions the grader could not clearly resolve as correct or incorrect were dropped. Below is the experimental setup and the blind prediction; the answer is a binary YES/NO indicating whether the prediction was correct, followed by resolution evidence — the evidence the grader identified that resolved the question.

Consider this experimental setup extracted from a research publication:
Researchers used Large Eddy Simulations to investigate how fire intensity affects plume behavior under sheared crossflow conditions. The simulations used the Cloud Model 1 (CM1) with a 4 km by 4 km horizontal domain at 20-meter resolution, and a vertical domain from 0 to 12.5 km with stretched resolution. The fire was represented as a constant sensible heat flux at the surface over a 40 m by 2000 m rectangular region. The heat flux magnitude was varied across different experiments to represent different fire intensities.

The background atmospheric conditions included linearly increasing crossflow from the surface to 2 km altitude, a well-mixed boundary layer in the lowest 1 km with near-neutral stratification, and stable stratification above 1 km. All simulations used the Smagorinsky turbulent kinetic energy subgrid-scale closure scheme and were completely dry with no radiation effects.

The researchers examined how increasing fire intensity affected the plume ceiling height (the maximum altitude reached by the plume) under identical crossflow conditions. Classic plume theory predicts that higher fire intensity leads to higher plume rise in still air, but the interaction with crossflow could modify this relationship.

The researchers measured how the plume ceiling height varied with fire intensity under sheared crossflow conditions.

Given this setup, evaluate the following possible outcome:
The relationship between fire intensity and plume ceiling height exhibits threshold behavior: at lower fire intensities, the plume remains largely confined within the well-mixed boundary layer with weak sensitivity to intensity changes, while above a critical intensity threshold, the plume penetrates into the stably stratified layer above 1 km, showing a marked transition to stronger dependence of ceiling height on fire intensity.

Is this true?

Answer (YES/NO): NO